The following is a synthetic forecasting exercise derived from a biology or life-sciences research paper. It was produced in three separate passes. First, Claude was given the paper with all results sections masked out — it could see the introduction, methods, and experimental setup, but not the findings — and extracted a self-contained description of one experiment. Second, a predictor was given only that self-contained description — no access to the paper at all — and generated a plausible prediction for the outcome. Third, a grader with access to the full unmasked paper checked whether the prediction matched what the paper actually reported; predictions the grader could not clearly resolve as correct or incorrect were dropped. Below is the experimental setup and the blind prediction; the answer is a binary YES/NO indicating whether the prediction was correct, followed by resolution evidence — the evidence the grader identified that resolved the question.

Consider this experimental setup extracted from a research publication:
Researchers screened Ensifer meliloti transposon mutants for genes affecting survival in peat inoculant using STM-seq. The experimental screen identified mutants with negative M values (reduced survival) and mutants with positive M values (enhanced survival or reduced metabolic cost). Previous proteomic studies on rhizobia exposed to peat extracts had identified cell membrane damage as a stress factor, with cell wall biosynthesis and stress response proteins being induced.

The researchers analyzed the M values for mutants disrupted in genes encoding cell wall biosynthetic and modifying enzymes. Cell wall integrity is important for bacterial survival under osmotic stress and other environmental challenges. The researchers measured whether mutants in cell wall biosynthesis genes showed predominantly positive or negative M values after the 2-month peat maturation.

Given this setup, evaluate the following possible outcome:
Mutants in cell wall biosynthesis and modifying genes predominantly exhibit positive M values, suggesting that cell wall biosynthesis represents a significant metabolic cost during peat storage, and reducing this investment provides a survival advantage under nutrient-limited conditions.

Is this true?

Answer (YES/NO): NO